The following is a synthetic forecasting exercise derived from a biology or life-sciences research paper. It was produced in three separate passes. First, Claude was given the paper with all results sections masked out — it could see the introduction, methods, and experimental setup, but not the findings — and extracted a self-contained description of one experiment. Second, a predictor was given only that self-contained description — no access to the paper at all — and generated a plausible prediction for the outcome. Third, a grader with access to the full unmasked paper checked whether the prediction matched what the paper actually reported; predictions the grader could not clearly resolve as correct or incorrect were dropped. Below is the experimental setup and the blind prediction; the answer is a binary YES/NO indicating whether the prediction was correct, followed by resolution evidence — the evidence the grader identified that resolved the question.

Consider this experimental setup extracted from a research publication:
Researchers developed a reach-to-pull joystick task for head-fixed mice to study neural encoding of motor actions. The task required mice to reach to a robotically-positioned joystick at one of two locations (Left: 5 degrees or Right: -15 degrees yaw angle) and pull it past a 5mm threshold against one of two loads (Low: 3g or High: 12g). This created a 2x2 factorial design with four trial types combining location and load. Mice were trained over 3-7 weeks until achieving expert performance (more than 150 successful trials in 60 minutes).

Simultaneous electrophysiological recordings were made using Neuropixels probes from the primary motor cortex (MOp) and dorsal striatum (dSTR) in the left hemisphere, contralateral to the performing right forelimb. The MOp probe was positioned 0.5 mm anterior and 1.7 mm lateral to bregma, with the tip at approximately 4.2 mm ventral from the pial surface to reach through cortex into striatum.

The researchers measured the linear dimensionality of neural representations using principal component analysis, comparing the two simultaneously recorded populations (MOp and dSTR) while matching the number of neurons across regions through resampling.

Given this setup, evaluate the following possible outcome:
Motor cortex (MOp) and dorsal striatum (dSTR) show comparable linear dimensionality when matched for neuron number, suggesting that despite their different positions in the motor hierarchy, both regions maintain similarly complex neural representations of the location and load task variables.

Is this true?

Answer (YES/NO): NO